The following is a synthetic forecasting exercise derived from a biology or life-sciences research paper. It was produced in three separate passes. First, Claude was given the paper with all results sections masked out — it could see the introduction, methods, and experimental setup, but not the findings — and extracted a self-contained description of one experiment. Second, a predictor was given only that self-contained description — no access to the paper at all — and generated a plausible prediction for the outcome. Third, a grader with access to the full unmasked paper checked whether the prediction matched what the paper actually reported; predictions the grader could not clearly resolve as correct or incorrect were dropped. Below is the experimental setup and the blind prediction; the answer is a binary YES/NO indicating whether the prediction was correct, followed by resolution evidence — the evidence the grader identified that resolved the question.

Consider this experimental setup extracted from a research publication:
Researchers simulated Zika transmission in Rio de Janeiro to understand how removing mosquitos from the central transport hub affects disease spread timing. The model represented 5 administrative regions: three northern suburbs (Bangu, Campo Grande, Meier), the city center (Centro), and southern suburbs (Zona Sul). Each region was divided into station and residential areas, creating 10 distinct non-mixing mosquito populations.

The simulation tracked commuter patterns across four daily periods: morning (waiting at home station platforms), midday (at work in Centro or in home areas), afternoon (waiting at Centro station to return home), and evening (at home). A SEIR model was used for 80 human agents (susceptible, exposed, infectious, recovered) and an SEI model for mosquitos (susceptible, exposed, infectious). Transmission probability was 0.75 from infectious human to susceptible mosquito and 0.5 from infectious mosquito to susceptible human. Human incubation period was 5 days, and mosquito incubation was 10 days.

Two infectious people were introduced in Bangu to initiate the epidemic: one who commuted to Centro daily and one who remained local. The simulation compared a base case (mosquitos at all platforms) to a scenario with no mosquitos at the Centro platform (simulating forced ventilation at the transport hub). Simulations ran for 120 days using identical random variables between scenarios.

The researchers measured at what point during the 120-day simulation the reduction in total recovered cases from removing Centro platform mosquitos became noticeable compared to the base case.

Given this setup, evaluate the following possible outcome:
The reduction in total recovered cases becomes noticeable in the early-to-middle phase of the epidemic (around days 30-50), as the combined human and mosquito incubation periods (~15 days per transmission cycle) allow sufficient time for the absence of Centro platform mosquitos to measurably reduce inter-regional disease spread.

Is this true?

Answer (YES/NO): NO